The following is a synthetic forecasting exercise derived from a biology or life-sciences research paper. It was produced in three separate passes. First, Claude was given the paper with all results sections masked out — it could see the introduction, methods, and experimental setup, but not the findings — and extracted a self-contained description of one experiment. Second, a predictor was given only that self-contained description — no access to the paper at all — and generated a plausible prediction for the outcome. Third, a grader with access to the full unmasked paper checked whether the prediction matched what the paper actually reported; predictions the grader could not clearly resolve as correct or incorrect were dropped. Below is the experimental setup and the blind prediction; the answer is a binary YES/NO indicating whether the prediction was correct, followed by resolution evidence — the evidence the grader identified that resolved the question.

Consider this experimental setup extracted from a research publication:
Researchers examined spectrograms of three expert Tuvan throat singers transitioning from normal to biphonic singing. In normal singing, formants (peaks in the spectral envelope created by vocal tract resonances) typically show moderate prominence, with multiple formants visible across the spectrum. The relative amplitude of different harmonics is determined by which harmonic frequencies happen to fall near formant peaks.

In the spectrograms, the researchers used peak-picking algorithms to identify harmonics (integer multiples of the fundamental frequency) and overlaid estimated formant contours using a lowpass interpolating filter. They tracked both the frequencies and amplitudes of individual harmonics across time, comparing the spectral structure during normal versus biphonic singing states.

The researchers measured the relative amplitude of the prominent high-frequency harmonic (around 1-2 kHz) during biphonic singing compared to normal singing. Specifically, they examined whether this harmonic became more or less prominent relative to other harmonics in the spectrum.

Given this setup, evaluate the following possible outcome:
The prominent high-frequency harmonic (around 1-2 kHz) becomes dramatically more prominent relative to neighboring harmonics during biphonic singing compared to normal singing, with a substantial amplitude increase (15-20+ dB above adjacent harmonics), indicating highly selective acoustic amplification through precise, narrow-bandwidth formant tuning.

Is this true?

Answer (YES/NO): YES